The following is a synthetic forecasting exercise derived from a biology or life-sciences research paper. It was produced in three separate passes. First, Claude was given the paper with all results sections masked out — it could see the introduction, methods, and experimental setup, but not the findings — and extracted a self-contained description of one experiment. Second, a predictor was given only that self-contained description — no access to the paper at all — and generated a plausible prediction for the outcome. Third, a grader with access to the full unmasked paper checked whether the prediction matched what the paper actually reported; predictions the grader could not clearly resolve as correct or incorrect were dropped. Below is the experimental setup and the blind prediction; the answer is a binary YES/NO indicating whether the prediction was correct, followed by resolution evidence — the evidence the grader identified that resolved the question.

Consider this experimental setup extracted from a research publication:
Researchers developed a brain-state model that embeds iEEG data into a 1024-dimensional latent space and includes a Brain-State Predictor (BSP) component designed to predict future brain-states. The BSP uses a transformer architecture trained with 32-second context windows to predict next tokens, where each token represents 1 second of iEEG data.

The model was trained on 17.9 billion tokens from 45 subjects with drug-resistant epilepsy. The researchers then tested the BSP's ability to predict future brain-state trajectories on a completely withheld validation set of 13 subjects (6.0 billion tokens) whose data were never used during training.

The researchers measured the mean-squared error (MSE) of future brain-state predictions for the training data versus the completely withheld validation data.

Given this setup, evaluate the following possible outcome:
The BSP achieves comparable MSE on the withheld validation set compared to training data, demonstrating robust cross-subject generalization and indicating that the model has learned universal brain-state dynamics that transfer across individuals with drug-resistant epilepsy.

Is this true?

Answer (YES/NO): YES